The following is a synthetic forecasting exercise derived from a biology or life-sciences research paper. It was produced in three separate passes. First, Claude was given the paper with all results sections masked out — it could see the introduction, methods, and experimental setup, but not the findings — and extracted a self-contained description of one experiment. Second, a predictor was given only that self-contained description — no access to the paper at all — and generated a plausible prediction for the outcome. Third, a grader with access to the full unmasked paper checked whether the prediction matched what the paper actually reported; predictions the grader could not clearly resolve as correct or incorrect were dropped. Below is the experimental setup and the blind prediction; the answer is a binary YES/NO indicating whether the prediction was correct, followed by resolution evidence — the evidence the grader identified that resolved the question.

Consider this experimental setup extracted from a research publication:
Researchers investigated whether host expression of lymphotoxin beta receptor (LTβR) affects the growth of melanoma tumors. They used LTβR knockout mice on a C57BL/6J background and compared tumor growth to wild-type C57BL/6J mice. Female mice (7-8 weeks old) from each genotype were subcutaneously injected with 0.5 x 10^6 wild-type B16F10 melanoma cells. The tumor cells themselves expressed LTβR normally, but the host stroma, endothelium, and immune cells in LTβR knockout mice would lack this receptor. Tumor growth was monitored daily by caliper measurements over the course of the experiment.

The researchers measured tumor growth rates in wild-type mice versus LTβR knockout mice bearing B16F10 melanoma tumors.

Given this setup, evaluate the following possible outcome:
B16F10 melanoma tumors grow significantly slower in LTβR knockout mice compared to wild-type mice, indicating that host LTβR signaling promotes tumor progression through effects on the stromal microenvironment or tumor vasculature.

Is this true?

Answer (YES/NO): YES